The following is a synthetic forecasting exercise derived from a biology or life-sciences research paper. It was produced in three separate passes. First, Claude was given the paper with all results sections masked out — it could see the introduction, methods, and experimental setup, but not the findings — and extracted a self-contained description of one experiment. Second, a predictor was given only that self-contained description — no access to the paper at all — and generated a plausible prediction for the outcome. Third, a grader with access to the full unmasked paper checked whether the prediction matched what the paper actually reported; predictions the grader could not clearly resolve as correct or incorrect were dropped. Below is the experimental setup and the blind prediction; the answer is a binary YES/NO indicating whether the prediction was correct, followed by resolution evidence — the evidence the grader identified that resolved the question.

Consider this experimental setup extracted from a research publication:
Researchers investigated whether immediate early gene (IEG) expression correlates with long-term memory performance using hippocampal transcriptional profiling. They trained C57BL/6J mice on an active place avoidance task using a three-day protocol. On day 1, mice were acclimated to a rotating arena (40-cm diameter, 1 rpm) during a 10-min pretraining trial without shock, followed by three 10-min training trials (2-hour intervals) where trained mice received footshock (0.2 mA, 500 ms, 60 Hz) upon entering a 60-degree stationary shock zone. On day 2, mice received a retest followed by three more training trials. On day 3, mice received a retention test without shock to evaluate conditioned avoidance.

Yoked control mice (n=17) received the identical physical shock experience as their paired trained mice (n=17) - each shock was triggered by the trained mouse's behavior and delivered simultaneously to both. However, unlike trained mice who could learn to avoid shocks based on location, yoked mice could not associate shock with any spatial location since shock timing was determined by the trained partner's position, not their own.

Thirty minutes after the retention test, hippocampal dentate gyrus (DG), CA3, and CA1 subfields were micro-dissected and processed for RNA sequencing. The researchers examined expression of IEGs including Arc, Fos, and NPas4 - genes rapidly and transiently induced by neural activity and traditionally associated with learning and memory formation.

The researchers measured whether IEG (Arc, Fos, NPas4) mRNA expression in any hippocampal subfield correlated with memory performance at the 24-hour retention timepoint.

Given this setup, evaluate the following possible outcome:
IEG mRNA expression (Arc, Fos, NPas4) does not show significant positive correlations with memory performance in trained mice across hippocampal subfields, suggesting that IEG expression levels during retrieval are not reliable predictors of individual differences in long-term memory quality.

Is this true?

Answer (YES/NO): NO